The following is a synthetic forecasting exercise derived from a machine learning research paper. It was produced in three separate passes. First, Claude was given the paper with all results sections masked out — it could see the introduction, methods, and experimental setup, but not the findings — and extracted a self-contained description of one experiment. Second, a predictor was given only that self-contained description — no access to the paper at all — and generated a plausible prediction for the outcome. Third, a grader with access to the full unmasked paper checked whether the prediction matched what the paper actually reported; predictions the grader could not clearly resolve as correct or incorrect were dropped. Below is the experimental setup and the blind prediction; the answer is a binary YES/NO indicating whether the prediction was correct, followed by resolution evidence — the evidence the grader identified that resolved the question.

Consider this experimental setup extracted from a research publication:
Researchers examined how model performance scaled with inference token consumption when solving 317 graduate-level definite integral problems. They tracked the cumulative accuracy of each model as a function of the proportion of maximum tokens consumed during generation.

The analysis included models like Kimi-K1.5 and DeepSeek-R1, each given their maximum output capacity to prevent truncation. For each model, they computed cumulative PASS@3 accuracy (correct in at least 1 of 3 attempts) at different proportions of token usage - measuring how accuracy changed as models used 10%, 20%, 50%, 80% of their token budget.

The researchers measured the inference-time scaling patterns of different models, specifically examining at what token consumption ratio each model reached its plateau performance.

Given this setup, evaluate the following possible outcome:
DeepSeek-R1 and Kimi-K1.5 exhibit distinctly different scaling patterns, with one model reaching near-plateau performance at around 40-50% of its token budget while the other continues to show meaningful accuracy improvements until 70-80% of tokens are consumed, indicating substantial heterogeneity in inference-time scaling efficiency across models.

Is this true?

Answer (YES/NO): NO